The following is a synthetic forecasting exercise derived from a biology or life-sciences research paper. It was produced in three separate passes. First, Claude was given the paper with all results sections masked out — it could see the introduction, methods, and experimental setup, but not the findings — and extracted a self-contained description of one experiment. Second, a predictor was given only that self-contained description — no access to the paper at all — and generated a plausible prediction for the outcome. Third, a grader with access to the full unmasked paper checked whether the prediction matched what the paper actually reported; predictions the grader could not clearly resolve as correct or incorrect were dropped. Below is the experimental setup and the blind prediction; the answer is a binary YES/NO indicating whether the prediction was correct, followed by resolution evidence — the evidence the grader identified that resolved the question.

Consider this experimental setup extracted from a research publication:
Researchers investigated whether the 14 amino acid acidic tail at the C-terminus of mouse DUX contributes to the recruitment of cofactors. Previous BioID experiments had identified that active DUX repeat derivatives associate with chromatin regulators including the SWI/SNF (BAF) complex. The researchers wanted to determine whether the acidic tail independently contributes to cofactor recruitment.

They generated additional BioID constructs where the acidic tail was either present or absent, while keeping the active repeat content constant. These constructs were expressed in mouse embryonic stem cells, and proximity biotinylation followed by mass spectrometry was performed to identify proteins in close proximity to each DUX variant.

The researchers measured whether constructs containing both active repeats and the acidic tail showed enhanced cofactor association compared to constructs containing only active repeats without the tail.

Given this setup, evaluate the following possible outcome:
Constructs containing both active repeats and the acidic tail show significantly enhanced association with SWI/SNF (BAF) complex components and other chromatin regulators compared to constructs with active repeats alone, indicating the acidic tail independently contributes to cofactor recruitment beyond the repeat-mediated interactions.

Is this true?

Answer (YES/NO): NO